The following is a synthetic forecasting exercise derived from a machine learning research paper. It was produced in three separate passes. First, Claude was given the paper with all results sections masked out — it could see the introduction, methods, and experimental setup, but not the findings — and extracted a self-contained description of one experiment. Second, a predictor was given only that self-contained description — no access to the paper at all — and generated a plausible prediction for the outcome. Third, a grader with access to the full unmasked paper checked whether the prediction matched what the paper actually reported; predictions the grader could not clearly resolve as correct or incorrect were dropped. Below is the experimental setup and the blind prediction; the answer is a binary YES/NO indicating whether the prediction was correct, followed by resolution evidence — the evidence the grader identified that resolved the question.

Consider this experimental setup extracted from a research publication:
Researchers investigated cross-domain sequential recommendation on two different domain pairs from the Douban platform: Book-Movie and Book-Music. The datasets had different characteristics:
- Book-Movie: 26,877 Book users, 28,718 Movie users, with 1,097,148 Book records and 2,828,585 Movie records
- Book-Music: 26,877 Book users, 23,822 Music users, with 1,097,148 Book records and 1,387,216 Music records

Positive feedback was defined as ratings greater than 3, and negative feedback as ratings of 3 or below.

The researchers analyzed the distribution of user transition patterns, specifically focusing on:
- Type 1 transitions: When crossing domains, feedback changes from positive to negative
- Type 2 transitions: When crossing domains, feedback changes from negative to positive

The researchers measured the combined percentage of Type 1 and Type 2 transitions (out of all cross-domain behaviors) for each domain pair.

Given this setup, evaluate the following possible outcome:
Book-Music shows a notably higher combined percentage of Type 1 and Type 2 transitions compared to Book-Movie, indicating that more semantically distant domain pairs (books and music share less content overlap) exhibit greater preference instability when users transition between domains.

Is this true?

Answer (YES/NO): NO